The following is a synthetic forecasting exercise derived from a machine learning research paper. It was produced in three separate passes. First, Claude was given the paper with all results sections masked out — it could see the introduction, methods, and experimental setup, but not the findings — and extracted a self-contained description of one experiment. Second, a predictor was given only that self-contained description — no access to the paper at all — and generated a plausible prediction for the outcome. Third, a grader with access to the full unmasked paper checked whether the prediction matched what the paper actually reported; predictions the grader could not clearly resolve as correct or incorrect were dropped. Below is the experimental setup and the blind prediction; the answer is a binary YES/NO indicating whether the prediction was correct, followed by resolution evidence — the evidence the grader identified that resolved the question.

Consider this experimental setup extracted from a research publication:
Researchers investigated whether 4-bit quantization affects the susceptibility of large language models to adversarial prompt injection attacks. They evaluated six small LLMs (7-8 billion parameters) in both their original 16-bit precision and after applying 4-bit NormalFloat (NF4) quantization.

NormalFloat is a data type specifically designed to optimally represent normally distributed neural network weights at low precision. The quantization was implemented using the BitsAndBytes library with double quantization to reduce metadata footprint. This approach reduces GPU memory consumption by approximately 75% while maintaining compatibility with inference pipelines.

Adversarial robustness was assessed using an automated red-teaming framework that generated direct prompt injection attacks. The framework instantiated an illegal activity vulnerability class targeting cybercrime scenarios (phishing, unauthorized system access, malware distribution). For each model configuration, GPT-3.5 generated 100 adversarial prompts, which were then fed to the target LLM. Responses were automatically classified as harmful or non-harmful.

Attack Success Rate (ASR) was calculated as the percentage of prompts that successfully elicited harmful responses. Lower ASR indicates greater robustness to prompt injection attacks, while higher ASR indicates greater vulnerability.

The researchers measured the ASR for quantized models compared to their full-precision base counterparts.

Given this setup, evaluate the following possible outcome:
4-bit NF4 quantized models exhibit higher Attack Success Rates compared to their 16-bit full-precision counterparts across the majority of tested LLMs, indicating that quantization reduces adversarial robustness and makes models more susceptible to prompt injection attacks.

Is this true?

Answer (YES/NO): YES